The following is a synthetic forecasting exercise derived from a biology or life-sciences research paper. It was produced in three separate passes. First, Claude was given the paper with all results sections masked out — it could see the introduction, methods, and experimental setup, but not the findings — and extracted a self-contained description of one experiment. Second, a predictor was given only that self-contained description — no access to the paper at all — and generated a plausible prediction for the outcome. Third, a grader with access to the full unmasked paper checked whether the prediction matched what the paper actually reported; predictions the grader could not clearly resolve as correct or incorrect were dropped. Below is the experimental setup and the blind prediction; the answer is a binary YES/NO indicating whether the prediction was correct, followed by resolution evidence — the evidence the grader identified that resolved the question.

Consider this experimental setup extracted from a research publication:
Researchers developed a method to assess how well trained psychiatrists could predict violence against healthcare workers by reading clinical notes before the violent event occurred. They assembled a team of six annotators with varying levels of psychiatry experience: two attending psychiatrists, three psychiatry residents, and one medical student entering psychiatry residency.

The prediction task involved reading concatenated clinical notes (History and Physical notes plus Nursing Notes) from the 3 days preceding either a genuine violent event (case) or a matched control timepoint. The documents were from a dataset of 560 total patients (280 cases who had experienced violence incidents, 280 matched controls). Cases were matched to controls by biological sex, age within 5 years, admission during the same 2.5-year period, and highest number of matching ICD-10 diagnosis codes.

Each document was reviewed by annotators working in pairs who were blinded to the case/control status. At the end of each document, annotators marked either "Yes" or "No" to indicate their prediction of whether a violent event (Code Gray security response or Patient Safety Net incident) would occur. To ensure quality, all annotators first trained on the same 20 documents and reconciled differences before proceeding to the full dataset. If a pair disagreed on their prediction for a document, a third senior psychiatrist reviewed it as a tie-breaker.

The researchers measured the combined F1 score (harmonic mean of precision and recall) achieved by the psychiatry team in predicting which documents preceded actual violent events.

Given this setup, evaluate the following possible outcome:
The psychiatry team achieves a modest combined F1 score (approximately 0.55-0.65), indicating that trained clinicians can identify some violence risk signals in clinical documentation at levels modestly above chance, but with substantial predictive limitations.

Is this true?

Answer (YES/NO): NO